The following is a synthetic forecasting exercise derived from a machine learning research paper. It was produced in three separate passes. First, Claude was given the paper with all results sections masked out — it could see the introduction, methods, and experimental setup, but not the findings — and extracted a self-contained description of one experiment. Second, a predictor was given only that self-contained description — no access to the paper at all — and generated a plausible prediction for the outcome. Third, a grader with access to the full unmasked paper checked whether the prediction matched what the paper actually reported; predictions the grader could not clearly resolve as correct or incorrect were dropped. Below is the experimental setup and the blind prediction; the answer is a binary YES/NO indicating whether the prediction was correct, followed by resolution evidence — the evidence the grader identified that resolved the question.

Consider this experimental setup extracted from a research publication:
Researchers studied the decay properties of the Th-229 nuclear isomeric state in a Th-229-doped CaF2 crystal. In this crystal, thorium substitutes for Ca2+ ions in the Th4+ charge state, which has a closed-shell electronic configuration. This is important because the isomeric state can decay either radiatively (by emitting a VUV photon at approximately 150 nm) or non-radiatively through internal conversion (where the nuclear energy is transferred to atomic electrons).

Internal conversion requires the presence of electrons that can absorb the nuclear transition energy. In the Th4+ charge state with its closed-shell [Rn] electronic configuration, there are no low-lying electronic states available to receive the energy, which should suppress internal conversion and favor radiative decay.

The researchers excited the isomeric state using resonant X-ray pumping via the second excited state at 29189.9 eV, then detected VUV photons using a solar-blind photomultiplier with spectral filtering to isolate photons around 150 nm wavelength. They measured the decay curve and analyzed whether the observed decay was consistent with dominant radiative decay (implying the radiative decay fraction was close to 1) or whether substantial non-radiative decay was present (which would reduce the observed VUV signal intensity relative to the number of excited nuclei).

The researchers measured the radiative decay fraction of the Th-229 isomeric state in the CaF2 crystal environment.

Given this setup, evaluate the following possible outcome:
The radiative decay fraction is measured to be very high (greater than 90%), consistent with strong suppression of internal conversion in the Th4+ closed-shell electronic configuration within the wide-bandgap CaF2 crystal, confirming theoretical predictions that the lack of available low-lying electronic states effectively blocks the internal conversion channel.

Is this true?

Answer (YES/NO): NO